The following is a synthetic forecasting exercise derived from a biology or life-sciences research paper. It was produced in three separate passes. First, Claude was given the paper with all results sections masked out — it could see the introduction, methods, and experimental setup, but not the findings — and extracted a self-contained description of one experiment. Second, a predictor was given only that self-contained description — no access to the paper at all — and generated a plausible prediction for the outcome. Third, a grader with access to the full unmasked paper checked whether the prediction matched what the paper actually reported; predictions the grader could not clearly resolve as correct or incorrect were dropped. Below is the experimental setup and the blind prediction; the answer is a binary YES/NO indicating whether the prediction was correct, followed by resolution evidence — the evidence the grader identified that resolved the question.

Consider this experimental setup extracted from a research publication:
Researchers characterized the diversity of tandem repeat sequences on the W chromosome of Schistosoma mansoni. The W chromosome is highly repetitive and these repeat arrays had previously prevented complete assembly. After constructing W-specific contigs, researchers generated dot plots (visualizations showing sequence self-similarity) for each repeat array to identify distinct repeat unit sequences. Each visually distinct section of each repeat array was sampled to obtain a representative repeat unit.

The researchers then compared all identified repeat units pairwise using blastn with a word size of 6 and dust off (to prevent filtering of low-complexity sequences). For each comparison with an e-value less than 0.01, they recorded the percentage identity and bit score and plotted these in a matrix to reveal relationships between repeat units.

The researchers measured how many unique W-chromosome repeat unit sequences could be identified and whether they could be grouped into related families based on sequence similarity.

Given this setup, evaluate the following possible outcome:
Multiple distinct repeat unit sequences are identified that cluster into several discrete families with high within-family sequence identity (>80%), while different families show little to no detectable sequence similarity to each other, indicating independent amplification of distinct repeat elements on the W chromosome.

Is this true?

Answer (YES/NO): NO